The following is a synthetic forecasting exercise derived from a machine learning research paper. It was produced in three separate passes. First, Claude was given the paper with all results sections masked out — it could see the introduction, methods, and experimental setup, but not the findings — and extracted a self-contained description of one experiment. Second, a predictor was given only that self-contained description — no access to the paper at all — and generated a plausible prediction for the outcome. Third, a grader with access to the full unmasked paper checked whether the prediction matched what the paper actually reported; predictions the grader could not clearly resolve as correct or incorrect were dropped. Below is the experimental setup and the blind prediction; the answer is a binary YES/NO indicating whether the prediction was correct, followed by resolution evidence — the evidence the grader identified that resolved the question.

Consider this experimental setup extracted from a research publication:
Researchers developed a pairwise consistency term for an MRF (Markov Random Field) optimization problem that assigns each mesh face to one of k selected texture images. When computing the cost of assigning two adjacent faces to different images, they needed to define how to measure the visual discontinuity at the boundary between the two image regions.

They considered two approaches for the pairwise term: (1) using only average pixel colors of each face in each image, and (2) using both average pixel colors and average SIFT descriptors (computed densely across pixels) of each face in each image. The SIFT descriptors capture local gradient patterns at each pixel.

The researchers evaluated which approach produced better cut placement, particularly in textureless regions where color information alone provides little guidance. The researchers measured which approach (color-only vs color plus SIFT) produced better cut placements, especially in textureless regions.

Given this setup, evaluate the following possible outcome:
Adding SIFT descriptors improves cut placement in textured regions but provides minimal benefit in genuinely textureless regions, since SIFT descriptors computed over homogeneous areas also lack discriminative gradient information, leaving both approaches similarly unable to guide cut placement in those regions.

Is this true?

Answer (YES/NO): NO